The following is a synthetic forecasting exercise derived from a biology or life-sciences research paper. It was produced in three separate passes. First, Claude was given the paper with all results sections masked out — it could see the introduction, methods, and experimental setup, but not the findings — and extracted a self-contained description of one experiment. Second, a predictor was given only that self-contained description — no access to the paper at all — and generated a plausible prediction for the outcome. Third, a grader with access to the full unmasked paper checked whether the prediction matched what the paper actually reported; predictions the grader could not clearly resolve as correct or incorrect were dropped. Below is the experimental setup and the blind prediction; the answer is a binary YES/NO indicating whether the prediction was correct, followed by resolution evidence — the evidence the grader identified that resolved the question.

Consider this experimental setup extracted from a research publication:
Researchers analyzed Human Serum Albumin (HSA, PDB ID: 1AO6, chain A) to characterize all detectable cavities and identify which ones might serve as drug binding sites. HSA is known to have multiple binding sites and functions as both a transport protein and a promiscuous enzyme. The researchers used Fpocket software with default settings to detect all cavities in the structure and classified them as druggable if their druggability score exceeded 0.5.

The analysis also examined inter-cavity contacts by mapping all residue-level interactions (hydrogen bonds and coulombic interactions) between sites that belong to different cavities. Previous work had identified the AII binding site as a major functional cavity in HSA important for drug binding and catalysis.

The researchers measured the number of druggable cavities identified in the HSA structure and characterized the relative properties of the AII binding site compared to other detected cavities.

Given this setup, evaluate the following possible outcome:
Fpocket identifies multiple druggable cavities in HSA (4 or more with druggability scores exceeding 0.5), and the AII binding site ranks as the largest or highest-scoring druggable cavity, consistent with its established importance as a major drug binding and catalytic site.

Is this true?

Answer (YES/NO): NO